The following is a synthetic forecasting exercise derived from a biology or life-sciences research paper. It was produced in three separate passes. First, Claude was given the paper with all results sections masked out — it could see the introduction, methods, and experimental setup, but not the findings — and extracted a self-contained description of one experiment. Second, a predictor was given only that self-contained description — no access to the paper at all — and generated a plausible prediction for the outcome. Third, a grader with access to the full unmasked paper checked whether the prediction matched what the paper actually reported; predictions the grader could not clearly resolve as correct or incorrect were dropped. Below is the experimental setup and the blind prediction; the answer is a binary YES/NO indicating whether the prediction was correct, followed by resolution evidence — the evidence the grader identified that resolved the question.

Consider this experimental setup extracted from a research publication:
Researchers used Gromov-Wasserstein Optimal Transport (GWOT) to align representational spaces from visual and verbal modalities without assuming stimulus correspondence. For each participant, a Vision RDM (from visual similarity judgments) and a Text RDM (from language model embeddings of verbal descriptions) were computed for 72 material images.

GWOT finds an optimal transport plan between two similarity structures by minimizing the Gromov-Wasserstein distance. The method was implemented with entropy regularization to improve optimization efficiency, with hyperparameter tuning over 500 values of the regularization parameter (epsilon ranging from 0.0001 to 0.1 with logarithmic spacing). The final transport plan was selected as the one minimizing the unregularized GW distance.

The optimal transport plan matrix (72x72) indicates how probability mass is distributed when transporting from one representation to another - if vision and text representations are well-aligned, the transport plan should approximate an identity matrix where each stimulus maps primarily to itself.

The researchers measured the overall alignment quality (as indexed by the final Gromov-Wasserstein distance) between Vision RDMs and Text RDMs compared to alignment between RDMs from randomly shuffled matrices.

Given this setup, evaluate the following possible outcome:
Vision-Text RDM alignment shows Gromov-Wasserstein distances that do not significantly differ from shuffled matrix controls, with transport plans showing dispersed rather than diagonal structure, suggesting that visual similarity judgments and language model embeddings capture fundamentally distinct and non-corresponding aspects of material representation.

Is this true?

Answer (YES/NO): NO